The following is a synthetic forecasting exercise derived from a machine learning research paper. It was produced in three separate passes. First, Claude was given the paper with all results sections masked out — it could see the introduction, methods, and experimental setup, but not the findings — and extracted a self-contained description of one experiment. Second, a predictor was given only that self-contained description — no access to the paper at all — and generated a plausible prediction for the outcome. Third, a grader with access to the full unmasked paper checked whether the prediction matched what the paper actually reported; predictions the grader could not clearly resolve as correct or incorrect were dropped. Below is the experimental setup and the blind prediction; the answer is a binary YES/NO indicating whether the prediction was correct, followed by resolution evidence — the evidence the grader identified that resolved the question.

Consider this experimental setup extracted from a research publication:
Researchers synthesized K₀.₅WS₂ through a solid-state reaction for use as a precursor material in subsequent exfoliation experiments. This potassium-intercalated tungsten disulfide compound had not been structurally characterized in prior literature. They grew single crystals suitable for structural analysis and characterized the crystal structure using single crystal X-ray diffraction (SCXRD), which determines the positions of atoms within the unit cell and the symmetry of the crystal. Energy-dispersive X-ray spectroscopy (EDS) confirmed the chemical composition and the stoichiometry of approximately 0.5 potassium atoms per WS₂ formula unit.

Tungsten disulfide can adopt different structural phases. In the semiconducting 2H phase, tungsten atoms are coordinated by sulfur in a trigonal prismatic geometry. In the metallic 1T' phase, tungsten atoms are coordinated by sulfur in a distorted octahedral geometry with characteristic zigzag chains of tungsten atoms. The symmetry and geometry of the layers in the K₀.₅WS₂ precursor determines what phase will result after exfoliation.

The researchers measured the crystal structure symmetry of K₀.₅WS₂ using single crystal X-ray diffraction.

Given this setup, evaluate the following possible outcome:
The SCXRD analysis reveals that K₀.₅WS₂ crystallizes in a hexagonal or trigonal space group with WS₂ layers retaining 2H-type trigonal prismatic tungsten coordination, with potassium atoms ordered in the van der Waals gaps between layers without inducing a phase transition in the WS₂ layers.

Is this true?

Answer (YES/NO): NO